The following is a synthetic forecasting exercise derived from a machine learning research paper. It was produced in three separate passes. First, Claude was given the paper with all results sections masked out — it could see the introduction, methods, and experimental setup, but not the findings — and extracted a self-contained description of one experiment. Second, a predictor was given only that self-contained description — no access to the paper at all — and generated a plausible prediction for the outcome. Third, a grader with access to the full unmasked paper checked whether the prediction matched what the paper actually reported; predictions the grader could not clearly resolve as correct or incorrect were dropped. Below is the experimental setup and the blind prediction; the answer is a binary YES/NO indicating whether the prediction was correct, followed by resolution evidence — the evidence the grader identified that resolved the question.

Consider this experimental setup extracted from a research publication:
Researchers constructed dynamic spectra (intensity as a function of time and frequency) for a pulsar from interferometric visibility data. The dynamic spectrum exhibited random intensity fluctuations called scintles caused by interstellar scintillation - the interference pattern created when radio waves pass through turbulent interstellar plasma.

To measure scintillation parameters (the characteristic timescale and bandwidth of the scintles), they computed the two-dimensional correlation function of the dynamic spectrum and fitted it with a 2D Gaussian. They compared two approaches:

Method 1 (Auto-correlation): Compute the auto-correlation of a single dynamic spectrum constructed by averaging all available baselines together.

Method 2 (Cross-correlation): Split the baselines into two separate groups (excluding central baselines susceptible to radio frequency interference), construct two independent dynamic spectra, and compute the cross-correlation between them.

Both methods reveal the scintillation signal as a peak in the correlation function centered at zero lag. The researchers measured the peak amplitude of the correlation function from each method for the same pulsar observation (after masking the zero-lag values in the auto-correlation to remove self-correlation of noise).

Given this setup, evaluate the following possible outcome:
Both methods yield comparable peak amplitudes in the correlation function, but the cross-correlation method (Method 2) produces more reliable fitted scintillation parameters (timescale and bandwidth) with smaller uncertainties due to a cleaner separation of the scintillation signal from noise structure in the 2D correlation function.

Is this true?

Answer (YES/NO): NO